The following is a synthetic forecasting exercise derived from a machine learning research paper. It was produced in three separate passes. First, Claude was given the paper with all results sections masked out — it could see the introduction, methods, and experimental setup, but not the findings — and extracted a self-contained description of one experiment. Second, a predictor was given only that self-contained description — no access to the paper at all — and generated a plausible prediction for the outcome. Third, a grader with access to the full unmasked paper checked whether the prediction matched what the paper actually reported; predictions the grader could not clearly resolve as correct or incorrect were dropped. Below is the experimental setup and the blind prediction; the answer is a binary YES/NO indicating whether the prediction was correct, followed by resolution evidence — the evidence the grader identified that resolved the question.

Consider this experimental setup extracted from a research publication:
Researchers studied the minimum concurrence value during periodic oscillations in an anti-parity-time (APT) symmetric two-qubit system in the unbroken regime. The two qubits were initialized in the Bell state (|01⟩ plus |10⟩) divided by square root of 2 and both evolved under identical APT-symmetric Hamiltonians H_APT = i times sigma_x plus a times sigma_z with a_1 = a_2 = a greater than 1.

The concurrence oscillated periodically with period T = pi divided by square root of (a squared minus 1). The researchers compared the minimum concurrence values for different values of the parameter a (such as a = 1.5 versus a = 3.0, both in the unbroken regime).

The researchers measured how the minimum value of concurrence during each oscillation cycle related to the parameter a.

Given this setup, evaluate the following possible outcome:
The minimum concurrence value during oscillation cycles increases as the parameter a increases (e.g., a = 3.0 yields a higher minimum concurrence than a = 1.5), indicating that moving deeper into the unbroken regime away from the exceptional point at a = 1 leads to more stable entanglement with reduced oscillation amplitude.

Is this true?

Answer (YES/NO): YES